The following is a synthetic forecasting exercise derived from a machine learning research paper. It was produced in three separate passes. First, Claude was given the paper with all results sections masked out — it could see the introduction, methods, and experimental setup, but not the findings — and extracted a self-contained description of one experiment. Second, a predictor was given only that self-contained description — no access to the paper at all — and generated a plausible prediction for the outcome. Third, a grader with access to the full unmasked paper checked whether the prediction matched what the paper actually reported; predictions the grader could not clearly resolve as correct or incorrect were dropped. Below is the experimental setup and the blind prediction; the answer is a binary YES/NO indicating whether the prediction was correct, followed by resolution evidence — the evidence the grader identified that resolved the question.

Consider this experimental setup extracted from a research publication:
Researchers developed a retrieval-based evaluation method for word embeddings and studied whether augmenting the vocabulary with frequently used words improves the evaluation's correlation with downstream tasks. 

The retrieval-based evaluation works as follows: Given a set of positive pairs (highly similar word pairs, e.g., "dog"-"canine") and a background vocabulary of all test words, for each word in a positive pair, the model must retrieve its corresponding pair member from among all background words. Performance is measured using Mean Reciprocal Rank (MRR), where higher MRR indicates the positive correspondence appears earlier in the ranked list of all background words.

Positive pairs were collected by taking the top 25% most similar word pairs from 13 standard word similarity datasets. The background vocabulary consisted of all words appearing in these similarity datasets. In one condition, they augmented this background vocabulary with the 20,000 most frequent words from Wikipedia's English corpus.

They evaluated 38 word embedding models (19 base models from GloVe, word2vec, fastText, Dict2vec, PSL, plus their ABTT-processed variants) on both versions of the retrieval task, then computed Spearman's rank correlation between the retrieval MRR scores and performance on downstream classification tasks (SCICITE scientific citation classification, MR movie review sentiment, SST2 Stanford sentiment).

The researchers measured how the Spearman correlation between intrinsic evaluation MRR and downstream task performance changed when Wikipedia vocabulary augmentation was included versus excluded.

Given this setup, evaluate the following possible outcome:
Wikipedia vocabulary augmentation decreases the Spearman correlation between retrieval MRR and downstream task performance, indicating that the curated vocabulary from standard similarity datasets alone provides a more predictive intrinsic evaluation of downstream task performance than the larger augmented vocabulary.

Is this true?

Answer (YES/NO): NO